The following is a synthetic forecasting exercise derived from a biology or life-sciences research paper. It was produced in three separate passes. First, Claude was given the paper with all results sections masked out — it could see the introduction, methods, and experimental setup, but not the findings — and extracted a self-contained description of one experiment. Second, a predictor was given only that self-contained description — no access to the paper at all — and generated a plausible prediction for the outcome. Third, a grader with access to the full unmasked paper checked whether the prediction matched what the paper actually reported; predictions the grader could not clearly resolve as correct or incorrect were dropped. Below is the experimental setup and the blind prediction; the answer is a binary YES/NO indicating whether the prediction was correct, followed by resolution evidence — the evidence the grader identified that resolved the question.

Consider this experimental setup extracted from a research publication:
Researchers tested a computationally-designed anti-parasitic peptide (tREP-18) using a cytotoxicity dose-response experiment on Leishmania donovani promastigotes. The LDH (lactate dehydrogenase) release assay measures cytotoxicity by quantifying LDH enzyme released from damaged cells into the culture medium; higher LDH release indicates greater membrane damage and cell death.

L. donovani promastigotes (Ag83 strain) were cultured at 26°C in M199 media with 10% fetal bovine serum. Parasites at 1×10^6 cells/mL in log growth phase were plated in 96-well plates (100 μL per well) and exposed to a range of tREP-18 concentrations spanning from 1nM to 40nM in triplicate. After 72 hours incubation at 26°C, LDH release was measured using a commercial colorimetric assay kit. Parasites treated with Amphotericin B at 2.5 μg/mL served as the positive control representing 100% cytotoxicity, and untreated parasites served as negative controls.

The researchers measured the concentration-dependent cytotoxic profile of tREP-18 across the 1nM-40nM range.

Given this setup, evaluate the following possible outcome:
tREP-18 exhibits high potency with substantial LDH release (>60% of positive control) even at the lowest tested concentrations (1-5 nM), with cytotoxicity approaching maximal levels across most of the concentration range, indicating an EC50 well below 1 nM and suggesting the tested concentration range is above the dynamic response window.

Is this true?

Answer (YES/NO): NO